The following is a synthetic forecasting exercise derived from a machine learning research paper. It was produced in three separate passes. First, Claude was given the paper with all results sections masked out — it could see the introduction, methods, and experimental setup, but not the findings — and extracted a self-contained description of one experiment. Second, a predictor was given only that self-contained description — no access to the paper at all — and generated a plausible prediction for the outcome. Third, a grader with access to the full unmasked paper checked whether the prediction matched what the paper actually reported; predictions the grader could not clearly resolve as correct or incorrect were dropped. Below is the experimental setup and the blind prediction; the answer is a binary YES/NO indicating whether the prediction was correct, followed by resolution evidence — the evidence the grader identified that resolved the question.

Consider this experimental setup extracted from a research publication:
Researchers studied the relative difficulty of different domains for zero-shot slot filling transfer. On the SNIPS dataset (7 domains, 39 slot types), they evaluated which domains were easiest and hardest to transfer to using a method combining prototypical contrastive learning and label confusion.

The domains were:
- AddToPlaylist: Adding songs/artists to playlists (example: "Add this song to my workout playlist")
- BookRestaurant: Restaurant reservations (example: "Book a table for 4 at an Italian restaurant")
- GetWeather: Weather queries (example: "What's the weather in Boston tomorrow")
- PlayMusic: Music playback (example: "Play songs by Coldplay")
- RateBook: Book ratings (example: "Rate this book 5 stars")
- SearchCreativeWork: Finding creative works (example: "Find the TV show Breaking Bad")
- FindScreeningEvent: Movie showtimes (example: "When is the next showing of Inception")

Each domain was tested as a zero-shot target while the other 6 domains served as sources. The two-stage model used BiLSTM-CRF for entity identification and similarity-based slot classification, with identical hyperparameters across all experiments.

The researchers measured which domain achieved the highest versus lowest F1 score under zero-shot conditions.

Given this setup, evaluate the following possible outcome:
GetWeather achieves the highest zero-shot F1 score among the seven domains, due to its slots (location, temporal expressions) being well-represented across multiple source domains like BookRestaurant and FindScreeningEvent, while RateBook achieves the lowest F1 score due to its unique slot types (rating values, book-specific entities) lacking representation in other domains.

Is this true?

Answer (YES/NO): NO